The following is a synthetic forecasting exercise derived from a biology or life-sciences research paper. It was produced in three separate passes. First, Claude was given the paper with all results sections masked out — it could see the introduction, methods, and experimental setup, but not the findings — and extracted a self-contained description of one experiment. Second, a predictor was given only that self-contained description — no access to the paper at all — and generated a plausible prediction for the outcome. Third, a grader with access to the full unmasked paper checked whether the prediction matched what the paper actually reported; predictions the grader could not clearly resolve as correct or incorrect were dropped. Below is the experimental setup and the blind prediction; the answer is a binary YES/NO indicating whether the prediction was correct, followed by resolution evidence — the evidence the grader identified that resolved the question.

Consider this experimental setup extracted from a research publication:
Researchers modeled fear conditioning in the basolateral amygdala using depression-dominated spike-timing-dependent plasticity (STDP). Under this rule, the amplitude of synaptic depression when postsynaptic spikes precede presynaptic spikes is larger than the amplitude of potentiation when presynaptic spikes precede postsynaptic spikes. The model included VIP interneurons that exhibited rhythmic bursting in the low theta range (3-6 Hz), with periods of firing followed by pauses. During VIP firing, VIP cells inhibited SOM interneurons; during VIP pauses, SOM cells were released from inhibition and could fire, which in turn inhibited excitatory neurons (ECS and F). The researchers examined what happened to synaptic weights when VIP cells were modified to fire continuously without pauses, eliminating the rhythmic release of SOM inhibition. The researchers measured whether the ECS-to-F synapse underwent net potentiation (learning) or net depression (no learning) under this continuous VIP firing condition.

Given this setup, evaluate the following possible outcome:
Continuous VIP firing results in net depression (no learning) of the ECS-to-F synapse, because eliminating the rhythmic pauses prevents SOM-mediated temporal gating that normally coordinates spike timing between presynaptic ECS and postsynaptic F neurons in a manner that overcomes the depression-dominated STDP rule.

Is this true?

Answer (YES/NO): NO